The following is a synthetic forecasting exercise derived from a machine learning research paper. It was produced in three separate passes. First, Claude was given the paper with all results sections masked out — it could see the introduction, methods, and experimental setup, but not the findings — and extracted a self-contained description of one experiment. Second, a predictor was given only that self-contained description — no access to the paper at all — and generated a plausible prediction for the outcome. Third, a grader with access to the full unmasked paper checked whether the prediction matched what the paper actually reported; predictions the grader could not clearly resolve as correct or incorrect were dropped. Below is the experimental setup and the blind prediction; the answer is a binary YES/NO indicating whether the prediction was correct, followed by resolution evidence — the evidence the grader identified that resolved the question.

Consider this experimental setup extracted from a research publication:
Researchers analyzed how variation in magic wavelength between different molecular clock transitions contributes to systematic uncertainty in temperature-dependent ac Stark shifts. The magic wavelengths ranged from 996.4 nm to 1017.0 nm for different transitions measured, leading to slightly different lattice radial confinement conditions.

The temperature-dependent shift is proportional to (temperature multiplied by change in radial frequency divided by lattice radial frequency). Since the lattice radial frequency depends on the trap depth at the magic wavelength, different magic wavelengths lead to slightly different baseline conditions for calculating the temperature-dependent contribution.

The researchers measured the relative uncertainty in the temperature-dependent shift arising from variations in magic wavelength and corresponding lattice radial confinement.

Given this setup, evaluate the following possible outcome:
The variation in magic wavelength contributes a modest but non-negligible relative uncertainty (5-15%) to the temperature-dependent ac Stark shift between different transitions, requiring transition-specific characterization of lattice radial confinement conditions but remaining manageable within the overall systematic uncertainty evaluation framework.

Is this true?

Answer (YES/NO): NO